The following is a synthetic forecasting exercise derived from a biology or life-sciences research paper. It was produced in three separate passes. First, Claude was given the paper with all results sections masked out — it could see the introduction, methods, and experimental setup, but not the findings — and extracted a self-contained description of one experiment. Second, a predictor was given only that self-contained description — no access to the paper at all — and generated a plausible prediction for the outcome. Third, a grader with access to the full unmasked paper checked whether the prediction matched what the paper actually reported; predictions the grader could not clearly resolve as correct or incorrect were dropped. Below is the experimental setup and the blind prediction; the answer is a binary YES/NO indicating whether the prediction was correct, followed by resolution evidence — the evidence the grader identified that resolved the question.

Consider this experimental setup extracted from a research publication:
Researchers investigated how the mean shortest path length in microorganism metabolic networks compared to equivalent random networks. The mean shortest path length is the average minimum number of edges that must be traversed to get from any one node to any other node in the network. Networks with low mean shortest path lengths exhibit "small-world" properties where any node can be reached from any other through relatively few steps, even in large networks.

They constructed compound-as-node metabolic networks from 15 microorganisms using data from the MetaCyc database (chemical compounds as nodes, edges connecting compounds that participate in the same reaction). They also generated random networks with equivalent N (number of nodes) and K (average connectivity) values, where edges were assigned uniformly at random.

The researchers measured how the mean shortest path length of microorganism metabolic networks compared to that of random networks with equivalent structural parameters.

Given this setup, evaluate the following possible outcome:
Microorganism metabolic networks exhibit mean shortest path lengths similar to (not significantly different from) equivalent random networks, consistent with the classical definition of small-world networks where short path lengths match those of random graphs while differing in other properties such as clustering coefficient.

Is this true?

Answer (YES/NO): NO